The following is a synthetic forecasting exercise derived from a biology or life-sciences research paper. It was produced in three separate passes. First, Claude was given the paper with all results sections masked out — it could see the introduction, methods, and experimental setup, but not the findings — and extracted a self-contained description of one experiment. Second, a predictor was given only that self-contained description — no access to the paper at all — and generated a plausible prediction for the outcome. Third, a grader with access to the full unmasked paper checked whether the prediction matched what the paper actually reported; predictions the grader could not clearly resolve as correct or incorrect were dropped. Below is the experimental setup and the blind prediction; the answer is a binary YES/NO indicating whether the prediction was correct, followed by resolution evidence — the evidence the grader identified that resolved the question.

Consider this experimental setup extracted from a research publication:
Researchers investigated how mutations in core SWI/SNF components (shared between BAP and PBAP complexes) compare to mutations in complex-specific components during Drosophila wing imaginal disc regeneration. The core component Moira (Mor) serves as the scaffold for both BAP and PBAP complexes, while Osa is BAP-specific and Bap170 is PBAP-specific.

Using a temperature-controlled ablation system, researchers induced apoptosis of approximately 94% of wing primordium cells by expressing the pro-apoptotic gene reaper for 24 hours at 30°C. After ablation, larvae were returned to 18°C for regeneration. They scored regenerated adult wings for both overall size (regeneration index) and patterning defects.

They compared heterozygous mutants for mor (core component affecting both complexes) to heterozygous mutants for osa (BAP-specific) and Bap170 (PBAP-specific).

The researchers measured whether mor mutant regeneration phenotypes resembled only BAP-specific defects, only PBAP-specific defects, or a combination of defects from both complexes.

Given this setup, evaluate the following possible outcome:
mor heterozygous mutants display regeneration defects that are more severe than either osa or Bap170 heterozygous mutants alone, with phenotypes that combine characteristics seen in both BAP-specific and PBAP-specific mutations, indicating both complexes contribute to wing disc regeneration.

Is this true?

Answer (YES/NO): NO